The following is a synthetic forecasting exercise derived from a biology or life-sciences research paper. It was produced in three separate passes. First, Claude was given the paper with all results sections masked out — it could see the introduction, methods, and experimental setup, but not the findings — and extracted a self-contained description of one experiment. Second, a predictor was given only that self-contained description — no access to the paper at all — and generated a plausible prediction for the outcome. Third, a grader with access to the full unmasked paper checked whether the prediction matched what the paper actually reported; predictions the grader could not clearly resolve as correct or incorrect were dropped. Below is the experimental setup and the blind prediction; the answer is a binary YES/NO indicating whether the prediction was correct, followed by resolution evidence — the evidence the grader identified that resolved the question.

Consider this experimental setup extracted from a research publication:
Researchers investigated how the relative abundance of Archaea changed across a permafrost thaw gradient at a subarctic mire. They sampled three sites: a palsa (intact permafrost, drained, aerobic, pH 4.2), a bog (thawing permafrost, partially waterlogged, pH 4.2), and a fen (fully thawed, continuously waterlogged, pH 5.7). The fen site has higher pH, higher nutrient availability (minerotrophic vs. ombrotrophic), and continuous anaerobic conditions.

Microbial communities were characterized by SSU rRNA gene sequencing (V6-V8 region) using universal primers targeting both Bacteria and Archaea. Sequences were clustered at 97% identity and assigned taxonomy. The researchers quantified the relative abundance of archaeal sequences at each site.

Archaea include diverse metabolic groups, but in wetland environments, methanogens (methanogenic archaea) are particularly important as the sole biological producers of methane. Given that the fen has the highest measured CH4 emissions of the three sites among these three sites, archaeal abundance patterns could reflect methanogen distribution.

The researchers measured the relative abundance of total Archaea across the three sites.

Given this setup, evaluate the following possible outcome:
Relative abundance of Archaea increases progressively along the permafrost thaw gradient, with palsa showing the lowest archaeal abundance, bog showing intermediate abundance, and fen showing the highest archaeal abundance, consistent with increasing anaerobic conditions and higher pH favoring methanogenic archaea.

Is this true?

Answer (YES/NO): YES